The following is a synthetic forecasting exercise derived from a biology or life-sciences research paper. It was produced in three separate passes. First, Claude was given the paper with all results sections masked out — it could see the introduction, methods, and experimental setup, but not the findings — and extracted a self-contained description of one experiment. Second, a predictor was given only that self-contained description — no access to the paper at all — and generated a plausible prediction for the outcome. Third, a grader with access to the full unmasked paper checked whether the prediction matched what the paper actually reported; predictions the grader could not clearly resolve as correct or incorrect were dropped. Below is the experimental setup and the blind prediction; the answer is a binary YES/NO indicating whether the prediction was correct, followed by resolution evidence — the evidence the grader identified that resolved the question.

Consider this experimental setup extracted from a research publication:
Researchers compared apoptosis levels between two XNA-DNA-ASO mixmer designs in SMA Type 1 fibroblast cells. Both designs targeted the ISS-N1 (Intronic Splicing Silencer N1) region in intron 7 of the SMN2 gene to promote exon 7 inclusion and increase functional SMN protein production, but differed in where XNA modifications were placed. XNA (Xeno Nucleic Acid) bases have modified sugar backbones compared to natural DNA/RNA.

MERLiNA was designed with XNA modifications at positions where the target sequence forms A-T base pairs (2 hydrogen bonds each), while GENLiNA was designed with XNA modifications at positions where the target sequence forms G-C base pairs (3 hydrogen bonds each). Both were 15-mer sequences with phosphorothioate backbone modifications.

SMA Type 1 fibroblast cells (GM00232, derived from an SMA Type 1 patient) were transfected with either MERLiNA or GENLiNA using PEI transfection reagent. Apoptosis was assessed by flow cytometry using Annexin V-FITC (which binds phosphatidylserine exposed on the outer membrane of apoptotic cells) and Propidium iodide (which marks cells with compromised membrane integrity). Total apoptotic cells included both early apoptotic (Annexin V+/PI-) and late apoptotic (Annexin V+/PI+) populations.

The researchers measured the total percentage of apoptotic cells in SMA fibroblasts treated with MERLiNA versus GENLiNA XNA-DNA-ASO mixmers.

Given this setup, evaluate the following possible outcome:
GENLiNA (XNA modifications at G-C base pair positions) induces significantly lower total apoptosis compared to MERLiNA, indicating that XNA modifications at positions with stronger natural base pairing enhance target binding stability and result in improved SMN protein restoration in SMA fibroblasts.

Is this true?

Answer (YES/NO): NO